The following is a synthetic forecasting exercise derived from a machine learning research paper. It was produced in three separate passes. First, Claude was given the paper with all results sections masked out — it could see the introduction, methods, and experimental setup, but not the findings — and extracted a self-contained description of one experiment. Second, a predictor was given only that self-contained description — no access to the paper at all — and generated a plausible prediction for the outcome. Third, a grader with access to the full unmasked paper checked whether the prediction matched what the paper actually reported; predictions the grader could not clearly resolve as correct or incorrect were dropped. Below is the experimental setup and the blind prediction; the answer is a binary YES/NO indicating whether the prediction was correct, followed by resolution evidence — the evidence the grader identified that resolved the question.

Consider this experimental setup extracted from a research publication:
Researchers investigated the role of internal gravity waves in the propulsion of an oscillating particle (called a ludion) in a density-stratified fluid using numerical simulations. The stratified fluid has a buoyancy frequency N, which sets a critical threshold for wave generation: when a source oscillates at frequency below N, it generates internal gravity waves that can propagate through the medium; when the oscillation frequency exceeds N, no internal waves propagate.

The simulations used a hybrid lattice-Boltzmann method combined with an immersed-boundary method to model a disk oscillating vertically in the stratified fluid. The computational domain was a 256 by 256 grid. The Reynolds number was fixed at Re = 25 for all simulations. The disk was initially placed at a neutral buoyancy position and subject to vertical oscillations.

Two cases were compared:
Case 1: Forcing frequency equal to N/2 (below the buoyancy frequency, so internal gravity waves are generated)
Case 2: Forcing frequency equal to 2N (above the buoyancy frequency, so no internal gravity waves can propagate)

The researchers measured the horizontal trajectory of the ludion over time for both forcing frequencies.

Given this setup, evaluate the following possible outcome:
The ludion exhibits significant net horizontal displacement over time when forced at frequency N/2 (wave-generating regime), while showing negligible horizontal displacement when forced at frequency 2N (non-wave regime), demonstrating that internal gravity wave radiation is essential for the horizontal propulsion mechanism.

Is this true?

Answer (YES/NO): YES